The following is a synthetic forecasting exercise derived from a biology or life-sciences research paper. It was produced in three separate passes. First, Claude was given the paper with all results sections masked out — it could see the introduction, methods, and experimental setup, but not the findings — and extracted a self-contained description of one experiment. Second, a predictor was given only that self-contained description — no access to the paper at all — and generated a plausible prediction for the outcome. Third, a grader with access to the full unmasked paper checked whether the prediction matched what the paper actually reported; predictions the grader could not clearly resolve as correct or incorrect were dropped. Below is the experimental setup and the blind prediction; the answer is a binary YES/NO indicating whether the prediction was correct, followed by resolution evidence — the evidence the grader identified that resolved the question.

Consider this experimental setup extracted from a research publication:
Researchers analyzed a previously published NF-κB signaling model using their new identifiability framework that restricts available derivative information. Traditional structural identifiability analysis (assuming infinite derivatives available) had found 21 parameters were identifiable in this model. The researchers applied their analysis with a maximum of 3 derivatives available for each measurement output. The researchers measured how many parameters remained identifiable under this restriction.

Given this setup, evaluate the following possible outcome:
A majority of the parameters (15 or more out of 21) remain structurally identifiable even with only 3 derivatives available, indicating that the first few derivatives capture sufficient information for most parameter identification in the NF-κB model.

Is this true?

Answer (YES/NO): NO